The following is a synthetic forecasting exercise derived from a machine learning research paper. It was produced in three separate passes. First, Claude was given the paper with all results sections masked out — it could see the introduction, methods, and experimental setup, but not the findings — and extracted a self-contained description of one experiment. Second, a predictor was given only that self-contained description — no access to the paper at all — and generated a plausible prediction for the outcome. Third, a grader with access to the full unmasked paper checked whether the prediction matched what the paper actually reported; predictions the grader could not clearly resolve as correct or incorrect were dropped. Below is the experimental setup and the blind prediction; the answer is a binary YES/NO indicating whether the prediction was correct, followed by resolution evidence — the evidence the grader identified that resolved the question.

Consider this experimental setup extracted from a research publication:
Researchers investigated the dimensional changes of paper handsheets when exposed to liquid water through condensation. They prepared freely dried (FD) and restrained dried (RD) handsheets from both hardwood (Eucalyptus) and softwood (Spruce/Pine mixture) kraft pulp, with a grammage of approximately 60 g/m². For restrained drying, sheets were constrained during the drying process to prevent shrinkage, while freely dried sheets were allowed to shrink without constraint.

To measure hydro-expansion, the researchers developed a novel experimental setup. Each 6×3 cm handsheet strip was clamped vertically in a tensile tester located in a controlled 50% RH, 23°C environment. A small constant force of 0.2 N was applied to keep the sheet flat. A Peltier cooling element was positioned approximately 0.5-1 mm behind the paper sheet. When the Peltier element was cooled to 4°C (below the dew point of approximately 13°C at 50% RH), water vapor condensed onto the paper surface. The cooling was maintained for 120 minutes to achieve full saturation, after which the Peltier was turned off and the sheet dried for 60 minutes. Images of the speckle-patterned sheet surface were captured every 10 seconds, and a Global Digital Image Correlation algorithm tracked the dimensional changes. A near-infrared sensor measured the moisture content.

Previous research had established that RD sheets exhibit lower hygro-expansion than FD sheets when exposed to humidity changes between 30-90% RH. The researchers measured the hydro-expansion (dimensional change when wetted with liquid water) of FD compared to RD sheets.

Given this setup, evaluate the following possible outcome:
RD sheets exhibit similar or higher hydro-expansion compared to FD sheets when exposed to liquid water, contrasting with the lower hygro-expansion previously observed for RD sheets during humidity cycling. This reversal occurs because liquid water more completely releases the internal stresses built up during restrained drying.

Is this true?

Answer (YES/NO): NO